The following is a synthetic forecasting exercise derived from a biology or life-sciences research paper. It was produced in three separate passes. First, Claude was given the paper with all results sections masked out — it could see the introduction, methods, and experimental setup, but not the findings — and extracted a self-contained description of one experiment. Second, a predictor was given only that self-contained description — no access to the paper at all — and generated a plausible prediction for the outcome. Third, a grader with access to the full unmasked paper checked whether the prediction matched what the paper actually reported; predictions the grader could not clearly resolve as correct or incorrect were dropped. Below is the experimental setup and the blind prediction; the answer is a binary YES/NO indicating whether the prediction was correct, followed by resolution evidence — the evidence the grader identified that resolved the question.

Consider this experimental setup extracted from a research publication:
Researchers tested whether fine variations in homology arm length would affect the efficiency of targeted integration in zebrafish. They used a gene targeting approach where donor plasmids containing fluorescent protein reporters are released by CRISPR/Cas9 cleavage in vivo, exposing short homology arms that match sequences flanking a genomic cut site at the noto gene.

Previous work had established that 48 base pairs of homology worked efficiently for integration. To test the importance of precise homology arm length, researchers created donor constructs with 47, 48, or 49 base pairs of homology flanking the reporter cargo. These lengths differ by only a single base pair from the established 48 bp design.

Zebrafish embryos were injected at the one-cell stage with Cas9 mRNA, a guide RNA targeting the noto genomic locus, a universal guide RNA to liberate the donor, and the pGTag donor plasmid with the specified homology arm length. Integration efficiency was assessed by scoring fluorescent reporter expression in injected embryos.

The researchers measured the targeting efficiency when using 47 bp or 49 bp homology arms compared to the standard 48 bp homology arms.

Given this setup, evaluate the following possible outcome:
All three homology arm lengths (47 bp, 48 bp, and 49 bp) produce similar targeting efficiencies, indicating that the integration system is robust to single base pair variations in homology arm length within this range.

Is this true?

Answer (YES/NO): NO